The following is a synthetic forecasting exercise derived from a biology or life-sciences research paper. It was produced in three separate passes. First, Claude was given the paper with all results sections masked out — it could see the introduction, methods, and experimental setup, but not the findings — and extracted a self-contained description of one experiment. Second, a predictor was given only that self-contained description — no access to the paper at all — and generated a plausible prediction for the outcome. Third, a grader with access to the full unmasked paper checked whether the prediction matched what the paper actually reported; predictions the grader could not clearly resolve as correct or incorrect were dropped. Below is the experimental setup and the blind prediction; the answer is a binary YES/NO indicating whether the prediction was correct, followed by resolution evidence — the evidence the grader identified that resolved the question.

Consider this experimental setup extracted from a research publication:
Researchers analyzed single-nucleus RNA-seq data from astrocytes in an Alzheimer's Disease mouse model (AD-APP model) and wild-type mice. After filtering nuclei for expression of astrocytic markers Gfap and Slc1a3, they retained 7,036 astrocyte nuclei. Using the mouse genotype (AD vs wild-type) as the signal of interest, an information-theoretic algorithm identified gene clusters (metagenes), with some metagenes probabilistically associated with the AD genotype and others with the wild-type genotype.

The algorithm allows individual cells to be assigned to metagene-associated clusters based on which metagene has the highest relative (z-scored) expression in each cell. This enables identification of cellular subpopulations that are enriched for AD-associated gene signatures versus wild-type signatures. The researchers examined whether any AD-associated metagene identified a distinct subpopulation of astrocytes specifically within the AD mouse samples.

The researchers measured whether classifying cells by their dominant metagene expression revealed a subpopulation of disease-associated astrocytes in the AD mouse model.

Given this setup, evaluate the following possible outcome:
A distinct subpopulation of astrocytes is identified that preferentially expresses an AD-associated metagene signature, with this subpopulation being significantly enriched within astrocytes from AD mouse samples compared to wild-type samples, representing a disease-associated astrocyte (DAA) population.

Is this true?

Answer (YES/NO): YES